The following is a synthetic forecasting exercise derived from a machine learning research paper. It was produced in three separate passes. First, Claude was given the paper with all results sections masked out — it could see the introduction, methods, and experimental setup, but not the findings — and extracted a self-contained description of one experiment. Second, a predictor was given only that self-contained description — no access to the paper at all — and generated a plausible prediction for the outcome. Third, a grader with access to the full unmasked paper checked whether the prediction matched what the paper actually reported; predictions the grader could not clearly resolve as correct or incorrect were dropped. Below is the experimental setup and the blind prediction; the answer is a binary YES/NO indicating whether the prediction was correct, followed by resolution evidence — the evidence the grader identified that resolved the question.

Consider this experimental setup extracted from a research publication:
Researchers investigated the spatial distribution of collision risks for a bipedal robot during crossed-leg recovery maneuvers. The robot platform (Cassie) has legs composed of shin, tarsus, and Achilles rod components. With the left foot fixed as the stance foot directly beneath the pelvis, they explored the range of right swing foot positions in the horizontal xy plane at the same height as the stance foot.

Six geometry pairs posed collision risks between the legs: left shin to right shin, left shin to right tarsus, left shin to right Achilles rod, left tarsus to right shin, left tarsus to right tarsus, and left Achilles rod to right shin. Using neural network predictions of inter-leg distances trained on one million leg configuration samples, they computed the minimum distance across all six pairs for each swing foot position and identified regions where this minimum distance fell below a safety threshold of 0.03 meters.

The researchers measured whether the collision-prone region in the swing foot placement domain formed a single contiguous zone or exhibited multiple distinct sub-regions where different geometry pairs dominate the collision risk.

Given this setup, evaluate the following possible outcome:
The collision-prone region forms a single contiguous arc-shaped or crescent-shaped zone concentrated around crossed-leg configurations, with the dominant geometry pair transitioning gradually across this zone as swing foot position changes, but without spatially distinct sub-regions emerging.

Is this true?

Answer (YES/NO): NO